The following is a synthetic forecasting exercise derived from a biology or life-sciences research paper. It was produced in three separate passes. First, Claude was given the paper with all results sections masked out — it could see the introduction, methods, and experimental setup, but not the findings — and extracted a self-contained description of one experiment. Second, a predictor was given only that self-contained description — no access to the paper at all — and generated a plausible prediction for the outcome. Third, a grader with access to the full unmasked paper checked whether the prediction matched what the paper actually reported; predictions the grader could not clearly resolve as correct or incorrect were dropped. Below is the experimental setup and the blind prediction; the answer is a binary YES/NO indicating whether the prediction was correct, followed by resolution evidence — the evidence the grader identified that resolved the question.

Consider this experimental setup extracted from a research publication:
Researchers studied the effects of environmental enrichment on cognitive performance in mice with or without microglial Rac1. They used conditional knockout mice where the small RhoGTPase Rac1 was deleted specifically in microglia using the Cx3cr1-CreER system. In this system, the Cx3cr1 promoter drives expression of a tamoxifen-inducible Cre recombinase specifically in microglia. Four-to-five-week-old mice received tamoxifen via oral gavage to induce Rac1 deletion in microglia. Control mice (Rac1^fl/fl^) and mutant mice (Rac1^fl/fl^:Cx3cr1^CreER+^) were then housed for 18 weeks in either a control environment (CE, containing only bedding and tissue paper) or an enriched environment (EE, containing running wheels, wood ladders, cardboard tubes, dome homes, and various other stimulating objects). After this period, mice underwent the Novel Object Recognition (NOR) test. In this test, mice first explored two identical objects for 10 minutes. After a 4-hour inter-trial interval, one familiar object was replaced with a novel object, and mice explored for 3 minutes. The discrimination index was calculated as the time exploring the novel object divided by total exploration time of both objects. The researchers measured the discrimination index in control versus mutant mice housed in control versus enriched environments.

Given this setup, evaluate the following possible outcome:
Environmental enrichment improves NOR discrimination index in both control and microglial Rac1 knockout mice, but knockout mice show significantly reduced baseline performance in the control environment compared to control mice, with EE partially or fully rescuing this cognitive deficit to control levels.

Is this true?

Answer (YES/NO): NO